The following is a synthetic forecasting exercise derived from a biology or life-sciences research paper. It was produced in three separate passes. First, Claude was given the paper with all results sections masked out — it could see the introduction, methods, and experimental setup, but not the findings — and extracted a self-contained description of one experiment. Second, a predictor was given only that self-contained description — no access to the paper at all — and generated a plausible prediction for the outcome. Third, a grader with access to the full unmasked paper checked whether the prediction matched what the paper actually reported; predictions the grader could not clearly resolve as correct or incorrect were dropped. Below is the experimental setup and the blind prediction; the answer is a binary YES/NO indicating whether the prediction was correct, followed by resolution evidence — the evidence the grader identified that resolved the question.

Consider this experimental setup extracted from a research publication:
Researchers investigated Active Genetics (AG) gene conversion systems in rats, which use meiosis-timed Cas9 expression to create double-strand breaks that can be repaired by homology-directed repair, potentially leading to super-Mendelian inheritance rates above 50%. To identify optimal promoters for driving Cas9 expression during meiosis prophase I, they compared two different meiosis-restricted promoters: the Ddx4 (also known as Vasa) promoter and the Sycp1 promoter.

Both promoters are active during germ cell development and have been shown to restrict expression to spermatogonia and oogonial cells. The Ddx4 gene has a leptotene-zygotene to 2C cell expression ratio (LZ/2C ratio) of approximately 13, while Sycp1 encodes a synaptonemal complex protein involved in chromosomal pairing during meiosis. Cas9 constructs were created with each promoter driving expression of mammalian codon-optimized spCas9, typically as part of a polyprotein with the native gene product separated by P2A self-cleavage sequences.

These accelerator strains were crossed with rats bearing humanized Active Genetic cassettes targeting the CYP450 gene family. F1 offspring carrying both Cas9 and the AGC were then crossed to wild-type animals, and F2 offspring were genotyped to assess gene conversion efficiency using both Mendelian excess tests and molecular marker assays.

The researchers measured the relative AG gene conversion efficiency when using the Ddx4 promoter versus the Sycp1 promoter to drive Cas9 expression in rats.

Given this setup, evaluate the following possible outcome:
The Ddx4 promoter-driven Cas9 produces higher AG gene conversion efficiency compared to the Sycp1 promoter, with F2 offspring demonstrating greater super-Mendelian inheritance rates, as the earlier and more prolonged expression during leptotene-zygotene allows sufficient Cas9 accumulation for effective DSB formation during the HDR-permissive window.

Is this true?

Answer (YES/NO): YES